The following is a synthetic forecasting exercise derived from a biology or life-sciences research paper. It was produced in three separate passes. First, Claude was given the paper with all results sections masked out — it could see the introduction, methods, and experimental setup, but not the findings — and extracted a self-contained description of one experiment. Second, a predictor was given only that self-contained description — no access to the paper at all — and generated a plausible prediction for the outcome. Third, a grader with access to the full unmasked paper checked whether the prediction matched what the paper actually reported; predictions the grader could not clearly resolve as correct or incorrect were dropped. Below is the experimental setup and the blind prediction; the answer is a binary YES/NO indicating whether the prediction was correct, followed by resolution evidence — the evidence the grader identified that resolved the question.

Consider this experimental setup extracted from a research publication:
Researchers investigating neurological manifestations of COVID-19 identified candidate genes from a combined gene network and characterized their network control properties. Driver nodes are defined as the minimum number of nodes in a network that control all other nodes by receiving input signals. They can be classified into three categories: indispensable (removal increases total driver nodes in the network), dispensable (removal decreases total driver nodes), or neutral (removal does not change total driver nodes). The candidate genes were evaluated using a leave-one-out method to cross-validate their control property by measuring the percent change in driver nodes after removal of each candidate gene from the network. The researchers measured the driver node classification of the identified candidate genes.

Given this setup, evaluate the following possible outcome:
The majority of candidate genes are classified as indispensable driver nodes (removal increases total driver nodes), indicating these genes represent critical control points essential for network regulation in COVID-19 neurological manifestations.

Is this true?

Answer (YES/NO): YES